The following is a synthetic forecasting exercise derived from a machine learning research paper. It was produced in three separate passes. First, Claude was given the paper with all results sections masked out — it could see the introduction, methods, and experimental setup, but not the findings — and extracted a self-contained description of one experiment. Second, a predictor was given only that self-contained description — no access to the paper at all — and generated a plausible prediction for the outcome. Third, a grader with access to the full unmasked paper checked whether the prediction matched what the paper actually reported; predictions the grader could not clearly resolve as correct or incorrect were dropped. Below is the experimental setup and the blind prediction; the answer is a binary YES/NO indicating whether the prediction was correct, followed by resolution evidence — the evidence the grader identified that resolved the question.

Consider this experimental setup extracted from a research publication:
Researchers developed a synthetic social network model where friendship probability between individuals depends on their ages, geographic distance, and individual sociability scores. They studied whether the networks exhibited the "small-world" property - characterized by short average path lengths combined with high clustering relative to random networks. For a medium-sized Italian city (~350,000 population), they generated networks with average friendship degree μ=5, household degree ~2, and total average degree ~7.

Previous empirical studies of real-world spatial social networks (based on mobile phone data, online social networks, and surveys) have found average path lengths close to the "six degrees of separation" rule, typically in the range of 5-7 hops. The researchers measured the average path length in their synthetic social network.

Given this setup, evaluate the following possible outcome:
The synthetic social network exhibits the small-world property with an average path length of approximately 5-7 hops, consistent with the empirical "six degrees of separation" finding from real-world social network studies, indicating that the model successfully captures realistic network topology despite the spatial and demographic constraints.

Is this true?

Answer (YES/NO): YES